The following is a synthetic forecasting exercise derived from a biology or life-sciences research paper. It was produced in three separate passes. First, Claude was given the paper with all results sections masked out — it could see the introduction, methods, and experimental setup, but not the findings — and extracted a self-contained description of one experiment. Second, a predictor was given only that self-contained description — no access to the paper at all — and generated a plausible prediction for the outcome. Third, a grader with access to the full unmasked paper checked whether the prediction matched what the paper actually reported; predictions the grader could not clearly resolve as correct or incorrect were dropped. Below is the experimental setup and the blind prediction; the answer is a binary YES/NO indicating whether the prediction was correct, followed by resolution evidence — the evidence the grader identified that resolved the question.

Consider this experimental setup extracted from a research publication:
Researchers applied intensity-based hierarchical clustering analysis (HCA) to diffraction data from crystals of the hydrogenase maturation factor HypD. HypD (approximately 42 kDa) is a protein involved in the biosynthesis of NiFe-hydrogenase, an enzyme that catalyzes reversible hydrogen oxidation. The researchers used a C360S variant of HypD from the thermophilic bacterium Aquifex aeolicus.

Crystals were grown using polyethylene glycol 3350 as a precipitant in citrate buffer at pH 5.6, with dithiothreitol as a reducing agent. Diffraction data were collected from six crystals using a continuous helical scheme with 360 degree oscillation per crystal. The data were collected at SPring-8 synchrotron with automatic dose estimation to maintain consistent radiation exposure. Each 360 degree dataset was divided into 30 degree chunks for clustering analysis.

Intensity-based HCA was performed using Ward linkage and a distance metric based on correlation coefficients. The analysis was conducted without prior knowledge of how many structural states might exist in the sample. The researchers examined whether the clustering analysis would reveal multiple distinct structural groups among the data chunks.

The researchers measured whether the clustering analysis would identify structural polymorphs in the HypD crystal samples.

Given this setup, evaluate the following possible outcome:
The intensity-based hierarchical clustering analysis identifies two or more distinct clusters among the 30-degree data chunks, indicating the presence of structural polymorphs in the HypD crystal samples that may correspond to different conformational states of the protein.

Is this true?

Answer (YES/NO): YES